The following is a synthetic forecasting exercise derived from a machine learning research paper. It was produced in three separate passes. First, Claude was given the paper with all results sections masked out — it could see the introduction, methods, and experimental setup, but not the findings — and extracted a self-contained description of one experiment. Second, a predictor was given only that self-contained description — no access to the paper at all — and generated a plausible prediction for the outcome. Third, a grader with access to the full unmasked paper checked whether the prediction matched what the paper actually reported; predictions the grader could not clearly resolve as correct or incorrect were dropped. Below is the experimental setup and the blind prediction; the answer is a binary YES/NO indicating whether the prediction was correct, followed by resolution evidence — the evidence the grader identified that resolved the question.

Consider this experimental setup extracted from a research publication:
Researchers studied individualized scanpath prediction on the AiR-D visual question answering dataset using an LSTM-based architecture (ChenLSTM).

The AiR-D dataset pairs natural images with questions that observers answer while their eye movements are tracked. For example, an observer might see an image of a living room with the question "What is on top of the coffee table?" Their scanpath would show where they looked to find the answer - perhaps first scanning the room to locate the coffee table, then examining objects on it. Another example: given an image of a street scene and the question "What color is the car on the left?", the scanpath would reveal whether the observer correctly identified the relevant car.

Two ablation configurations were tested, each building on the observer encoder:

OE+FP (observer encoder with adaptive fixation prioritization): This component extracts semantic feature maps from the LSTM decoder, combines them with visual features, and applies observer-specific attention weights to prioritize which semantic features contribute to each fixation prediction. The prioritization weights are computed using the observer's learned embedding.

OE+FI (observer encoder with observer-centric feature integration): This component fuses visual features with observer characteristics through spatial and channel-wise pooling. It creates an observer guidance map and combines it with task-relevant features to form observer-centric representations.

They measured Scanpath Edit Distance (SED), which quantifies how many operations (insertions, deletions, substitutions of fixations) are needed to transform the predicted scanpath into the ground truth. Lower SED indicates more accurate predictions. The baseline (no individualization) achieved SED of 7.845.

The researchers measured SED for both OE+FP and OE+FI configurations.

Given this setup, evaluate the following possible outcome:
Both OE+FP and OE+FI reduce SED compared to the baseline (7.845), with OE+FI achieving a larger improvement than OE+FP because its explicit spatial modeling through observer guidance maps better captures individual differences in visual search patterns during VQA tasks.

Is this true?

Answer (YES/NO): NO